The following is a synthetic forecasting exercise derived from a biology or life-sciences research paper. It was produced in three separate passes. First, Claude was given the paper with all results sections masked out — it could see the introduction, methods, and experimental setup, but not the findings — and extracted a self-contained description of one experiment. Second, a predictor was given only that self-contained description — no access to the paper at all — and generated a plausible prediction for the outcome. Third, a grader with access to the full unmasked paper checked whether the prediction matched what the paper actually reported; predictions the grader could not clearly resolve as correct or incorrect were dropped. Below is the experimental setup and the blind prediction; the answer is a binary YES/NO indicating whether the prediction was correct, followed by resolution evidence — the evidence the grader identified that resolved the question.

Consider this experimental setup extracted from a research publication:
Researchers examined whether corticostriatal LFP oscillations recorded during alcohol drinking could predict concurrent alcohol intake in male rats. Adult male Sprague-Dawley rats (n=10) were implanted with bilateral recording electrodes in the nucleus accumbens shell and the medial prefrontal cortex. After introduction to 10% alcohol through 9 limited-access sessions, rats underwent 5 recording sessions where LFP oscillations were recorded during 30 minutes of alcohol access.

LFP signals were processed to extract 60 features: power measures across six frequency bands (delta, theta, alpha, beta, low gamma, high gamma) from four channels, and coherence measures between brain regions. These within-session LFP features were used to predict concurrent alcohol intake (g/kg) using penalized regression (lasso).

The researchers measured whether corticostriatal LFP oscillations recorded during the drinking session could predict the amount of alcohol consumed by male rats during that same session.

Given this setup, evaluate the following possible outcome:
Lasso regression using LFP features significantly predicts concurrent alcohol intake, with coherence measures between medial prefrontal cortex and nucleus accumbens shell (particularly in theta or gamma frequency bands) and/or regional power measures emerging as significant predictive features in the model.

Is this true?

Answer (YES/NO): YES